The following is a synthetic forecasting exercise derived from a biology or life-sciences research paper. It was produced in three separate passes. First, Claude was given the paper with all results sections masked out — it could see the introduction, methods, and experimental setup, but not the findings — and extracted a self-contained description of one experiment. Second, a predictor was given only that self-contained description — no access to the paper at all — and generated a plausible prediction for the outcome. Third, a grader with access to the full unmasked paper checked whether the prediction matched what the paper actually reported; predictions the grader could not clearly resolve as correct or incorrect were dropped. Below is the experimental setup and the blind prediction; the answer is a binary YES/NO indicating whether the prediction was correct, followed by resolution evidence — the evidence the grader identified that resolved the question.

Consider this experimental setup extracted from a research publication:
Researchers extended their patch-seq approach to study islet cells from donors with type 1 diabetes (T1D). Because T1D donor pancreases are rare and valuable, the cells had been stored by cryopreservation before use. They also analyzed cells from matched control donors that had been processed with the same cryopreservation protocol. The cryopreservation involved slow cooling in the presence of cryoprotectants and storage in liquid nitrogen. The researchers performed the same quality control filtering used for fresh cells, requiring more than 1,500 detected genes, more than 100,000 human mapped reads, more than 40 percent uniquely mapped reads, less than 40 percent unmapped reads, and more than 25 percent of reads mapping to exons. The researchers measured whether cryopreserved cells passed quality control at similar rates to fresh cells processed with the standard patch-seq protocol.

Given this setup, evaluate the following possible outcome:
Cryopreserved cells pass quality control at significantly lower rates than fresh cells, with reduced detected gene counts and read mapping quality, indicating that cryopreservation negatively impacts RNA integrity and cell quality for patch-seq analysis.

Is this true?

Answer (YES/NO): NO